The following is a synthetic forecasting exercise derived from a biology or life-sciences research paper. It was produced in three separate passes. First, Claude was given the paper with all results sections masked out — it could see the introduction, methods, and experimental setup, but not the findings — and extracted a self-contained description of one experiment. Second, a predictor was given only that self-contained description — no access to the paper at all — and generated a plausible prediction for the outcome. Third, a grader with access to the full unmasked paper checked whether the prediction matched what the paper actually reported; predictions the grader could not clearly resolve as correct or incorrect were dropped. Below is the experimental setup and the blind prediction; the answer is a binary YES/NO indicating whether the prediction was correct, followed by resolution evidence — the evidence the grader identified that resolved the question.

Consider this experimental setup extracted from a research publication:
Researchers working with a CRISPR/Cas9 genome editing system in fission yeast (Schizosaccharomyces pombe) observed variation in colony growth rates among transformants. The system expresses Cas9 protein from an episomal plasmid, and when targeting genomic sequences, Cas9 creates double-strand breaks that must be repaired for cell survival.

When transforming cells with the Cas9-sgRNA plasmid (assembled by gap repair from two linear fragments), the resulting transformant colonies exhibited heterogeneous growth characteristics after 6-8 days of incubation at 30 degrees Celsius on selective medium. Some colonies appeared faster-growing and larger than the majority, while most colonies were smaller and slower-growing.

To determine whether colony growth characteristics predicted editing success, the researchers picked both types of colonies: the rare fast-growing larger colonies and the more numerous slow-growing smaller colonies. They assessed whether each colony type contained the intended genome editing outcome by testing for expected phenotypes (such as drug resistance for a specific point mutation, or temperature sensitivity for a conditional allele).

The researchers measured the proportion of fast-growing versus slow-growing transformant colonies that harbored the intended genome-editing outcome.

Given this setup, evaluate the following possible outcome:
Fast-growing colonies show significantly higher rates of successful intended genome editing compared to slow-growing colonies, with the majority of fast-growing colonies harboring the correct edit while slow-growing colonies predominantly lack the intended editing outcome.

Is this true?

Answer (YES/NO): NO